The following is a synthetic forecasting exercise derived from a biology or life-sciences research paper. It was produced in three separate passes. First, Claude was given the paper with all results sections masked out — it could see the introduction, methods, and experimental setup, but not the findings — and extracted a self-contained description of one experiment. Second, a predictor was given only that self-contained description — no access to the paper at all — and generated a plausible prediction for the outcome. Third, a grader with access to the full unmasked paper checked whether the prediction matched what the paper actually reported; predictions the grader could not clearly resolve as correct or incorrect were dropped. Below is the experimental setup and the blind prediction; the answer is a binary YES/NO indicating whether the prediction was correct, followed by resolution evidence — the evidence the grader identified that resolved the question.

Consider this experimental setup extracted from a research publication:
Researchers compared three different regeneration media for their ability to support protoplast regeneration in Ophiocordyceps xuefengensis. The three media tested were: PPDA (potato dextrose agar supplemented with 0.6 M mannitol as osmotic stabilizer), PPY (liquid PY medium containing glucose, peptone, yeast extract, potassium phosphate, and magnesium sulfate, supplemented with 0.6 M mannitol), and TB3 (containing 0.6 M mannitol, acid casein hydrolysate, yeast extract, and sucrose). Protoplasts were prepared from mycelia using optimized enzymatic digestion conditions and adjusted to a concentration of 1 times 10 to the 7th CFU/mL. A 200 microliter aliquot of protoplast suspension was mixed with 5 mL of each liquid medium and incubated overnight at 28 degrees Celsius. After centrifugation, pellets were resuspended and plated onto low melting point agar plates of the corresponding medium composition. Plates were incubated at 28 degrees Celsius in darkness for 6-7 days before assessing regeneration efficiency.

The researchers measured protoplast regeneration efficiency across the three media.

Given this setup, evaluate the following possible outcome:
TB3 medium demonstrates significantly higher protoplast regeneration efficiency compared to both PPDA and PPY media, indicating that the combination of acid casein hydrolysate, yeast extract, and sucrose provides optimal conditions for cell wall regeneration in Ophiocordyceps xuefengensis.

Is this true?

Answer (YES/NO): NO